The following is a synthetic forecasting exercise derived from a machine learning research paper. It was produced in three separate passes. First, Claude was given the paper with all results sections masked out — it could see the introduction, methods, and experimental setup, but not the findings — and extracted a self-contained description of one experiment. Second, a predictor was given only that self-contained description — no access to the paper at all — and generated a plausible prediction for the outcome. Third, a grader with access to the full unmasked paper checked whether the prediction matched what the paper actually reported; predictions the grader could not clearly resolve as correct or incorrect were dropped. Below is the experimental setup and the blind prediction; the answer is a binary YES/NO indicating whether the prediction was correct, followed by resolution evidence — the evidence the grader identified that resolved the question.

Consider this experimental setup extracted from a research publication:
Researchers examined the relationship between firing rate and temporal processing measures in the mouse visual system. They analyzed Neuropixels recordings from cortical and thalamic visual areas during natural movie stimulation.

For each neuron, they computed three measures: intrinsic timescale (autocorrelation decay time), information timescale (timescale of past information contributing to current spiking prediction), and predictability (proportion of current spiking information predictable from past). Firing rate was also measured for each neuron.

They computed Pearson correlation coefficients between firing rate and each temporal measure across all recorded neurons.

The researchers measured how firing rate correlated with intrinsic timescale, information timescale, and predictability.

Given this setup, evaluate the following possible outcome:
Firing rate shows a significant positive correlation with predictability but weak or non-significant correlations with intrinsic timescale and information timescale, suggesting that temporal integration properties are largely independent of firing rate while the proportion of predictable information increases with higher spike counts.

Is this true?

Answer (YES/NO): NO